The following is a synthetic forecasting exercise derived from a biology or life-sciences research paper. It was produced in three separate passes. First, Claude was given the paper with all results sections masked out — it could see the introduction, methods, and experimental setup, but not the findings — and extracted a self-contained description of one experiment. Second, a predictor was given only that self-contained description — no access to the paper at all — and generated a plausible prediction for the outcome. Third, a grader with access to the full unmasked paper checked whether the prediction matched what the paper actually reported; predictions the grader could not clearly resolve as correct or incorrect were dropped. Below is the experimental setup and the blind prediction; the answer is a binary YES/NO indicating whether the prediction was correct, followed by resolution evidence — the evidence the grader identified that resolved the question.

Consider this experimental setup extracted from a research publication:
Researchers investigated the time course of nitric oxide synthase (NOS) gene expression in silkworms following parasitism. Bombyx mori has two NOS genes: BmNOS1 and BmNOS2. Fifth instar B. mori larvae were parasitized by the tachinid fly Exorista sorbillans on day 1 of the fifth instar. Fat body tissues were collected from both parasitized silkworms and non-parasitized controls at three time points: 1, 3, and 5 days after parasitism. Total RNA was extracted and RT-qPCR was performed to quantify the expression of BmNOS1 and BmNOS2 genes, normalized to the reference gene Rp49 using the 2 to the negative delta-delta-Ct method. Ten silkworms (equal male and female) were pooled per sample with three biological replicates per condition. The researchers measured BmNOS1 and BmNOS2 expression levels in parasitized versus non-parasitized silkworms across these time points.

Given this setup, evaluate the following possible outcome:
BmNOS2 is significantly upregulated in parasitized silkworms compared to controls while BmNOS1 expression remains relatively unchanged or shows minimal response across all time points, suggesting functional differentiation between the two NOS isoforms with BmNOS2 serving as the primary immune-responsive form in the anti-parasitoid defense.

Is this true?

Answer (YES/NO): NO